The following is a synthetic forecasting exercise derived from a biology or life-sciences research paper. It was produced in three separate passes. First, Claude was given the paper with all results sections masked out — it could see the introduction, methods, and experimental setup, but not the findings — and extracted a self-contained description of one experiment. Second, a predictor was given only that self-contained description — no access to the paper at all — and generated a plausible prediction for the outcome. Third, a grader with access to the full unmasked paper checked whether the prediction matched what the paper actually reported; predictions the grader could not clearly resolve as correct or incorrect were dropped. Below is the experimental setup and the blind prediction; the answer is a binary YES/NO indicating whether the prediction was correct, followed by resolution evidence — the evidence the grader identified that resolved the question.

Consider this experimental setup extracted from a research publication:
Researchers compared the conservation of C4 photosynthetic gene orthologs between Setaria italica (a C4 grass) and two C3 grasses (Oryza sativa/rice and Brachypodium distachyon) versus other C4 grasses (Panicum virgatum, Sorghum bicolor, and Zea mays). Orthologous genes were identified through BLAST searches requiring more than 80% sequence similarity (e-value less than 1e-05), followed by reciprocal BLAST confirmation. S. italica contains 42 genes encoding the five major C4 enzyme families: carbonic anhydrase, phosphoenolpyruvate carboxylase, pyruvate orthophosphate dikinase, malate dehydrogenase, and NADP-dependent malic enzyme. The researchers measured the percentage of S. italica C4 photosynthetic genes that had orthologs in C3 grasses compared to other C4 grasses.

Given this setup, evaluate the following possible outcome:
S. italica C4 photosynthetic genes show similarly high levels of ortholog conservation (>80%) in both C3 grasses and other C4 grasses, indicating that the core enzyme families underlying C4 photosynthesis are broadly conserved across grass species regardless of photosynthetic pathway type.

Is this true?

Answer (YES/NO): NO